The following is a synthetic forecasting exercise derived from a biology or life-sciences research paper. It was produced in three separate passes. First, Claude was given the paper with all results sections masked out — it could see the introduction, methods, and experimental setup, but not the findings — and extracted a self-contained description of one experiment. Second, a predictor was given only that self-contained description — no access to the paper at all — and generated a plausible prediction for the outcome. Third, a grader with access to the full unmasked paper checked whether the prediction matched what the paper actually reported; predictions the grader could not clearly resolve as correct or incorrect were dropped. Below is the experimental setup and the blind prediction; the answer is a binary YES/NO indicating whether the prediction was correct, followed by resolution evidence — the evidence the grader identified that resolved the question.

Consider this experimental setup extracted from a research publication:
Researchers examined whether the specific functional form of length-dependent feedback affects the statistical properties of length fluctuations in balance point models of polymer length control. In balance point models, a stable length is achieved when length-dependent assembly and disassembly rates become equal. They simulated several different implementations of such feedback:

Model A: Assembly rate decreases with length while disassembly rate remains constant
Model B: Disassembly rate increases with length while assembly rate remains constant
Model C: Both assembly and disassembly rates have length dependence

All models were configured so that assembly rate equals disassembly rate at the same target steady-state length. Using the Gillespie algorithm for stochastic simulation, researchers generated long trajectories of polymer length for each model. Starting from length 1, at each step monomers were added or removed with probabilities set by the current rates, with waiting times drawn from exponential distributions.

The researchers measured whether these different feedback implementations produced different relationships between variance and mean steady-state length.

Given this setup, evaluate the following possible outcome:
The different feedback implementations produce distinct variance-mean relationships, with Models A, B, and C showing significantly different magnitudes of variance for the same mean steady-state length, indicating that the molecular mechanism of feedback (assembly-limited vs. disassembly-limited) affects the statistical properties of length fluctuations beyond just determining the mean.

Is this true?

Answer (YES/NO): NO